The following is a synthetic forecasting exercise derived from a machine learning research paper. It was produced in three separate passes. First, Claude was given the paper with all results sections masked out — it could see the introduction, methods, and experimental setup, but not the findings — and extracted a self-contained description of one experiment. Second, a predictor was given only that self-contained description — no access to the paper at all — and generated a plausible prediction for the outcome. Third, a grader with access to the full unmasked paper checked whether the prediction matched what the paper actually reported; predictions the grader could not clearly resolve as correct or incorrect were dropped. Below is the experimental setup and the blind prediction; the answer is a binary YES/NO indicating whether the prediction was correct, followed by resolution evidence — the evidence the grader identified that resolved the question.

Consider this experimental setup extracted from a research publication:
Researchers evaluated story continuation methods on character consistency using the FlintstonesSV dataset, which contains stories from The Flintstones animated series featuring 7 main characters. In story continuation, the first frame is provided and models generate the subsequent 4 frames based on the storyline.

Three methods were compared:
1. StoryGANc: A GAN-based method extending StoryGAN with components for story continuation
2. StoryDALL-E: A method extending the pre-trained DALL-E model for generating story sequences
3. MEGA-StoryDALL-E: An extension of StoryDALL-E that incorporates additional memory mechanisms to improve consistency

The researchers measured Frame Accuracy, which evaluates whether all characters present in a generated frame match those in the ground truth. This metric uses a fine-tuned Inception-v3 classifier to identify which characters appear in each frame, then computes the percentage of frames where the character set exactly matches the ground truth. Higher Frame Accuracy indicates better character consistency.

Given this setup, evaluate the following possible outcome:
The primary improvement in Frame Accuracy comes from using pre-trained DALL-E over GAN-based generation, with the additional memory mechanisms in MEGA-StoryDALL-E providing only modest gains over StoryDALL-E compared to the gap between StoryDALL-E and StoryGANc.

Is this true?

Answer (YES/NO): NO